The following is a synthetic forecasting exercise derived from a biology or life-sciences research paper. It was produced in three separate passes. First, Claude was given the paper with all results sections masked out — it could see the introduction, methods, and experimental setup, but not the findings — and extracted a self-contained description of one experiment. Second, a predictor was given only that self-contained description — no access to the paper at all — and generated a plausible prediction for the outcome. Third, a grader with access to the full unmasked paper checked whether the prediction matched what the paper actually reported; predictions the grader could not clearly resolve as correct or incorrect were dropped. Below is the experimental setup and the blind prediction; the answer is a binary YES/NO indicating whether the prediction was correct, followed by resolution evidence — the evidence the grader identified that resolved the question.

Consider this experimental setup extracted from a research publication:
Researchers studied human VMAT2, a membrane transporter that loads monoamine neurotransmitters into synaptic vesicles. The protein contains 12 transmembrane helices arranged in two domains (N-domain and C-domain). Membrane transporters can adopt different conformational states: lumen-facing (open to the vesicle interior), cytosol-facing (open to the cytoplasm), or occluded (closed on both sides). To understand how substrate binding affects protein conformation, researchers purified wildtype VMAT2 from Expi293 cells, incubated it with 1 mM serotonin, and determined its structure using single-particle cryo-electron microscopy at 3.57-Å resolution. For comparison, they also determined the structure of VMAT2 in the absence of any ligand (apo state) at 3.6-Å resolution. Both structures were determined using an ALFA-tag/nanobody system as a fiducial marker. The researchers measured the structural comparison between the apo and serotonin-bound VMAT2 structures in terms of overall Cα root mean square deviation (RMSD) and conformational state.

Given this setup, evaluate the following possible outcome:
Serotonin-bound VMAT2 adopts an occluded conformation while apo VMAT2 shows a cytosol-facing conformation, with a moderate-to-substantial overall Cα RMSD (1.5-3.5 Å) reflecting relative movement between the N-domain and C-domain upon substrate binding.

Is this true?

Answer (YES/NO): NO